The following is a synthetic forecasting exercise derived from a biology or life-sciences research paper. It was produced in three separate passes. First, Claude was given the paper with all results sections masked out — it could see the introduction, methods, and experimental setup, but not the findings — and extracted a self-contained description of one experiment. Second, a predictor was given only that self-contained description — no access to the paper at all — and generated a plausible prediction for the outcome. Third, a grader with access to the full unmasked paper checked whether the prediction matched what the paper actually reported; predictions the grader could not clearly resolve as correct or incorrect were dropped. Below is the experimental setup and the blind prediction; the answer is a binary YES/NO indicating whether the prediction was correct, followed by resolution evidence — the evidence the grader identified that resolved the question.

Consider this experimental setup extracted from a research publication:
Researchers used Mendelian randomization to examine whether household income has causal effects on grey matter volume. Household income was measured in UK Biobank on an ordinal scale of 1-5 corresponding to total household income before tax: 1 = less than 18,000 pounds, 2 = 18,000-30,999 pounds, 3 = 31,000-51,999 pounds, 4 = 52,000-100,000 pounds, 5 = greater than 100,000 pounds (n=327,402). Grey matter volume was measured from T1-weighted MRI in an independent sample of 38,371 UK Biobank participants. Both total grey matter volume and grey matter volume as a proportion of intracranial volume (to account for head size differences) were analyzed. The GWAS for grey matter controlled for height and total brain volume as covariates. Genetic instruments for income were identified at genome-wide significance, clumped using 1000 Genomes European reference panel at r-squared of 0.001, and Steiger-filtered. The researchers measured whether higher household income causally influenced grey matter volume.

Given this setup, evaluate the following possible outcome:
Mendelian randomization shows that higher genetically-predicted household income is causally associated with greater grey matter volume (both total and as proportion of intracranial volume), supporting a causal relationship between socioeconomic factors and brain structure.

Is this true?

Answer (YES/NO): NO